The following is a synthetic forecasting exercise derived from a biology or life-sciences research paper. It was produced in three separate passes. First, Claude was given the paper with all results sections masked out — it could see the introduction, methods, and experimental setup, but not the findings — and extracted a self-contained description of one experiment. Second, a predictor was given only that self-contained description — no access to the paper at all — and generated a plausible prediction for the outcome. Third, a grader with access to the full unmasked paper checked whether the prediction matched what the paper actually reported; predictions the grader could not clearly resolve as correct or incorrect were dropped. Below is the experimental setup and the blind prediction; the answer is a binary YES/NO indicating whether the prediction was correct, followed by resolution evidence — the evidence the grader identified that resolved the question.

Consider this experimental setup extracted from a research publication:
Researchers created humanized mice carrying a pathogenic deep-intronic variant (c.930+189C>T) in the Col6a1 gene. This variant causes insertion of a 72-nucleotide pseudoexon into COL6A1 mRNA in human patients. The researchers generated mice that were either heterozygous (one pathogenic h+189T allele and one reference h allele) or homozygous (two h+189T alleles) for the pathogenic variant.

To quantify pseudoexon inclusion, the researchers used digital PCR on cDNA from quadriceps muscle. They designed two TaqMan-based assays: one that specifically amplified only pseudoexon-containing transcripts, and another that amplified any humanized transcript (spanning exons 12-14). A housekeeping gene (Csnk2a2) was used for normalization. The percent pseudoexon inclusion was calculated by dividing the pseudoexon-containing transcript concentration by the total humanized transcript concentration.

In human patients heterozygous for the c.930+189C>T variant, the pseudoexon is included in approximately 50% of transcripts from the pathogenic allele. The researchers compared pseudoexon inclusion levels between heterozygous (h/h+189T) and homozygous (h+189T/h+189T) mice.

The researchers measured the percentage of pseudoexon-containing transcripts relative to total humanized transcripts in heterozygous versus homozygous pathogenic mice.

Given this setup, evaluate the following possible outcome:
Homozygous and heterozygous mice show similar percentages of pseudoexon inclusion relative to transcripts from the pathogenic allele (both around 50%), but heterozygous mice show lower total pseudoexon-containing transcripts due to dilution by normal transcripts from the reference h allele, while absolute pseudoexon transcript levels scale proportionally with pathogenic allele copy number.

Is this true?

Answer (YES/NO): NO